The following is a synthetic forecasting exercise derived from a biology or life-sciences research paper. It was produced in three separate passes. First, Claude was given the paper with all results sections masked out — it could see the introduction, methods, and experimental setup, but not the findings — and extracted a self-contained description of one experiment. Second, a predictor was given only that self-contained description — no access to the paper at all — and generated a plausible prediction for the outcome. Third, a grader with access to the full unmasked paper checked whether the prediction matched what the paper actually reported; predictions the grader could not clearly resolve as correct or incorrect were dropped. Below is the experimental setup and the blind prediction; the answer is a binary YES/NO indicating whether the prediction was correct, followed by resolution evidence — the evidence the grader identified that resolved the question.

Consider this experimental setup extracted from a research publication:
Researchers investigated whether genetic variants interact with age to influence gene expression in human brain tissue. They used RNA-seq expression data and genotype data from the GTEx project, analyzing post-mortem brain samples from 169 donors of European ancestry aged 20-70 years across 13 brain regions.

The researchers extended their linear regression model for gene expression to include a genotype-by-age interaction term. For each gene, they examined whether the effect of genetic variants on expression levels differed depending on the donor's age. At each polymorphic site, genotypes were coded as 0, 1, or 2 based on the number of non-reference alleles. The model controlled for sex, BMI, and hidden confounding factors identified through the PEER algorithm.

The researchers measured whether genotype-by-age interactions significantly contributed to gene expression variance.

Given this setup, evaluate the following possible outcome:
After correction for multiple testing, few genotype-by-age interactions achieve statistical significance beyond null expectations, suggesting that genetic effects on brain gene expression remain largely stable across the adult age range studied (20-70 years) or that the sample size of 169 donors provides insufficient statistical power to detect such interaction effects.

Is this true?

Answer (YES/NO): YES